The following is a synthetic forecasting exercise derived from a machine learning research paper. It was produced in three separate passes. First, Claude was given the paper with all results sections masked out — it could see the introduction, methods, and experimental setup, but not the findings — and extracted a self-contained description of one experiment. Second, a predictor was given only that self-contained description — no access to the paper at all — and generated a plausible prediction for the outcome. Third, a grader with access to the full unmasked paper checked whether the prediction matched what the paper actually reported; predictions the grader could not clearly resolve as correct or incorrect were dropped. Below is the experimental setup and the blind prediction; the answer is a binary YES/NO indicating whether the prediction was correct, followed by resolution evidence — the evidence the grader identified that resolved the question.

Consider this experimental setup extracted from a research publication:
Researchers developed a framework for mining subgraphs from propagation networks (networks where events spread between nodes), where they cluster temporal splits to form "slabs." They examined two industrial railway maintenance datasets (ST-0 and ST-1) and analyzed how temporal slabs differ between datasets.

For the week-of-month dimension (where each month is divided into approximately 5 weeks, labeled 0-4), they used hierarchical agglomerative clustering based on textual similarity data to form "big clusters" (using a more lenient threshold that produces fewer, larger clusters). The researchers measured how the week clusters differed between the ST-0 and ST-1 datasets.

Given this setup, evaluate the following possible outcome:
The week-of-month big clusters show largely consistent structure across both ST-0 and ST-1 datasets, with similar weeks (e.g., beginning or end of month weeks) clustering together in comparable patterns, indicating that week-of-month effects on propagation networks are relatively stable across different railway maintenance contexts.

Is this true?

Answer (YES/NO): NO